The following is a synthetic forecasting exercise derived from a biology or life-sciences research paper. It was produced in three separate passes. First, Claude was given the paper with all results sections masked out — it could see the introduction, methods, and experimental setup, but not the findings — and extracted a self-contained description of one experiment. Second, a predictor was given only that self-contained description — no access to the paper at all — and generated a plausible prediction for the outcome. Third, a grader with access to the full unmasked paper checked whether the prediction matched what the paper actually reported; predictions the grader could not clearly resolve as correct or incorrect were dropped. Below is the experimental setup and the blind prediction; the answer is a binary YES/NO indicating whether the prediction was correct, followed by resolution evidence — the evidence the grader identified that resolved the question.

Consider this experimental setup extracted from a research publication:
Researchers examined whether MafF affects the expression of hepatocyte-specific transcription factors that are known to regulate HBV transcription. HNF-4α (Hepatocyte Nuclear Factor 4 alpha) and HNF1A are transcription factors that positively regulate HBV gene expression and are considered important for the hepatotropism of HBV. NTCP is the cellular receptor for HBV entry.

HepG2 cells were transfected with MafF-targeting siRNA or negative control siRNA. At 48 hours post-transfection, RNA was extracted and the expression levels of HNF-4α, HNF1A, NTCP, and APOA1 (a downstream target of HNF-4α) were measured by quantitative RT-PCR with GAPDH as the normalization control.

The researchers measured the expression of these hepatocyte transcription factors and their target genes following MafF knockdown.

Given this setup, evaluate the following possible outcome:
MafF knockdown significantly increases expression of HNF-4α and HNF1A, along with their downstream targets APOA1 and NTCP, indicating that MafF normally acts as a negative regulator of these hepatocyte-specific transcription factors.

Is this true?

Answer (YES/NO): NO